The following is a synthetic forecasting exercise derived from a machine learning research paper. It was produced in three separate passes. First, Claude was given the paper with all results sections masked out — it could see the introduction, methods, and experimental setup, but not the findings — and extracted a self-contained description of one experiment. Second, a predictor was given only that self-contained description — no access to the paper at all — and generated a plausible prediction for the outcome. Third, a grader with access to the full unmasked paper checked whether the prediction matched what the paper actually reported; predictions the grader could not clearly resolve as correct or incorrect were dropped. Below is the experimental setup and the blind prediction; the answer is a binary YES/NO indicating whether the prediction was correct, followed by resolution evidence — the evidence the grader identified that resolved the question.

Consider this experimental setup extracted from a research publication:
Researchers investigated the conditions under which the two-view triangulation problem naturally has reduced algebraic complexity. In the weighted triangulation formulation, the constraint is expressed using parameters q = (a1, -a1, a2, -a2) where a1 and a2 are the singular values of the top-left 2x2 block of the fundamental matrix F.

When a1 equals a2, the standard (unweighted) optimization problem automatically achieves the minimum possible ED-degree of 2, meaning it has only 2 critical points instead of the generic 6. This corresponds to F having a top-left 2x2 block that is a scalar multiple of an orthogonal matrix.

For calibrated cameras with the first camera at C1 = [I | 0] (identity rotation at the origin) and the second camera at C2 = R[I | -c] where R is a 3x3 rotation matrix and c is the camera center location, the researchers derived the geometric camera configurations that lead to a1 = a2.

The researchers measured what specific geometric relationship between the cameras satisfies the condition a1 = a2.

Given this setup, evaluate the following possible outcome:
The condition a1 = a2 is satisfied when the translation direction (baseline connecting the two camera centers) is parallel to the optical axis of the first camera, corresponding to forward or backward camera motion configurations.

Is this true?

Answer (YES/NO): NO